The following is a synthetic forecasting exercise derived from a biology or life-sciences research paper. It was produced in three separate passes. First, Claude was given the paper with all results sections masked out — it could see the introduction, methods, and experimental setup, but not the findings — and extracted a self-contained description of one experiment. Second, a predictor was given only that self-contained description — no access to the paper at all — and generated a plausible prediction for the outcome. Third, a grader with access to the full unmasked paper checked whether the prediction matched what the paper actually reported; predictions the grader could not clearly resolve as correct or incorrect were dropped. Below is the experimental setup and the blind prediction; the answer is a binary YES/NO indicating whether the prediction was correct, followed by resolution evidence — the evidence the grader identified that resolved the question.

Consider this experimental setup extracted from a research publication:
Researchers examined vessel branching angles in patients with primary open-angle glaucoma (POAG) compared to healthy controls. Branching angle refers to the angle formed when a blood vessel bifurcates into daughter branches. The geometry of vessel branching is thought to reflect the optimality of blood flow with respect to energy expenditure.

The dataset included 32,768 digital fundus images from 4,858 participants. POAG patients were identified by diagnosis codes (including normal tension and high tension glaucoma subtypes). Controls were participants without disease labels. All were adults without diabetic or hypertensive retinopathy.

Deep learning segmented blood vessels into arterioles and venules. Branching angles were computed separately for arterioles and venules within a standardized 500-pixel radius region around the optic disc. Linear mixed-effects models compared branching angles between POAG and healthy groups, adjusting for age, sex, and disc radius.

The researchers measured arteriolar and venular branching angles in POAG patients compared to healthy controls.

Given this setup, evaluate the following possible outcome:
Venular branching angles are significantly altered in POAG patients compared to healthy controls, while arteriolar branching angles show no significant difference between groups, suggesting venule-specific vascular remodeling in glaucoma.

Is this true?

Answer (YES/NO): NO